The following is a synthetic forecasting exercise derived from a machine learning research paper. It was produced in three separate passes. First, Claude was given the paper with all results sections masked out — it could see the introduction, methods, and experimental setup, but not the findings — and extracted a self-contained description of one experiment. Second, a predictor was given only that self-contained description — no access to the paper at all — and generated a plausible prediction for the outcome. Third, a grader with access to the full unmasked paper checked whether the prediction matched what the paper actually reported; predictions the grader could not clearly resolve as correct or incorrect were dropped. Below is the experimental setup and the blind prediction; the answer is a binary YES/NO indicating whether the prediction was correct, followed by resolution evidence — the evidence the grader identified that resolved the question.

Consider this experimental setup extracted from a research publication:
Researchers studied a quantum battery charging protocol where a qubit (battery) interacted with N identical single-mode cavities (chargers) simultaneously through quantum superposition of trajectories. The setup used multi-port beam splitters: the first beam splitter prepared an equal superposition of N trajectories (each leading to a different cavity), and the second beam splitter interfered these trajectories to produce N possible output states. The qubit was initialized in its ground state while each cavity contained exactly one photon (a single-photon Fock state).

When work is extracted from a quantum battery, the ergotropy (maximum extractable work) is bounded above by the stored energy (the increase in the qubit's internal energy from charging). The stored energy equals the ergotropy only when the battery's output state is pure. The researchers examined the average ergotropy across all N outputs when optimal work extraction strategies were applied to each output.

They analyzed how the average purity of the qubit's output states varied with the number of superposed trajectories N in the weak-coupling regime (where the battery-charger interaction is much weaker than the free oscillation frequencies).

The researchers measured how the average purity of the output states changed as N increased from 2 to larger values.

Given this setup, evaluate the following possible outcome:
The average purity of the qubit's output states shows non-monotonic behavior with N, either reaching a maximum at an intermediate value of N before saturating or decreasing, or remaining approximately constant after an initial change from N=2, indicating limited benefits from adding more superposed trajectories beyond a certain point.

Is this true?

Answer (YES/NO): NO